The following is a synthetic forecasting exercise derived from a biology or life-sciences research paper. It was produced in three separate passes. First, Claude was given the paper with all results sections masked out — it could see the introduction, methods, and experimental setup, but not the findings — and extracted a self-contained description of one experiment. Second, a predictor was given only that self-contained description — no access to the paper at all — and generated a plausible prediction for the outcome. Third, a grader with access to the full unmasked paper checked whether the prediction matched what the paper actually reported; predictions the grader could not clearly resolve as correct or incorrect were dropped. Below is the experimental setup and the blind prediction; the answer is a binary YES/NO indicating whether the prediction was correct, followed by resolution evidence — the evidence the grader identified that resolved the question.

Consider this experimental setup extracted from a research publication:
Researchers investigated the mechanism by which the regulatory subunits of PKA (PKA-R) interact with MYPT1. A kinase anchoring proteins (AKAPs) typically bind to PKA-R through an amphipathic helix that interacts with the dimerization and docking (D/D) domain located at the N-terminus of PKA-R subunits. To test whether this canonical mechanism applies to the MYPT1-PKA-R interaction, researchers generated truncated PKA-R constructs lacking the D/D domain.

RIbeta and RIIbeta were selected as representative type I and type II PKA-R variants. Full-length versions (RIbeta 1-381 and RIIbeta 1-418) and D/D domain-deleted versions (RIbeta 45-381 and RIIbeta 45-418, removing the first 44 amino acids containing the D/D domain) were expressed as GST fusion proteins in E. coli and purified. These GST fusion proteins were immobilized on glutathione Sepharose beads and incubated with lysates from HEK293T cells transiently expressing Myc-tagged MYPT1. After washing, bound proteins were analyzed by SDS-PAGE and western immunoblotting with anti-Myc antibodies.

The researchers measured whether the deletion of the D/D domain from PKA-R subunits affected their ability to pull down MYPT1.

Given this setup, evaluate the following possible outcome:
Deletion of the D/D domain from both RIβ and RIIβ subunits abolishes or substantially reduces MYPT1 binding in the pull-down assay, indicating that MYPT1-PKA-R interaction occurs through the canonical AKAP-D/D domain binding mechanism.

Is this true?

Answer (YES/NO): NO